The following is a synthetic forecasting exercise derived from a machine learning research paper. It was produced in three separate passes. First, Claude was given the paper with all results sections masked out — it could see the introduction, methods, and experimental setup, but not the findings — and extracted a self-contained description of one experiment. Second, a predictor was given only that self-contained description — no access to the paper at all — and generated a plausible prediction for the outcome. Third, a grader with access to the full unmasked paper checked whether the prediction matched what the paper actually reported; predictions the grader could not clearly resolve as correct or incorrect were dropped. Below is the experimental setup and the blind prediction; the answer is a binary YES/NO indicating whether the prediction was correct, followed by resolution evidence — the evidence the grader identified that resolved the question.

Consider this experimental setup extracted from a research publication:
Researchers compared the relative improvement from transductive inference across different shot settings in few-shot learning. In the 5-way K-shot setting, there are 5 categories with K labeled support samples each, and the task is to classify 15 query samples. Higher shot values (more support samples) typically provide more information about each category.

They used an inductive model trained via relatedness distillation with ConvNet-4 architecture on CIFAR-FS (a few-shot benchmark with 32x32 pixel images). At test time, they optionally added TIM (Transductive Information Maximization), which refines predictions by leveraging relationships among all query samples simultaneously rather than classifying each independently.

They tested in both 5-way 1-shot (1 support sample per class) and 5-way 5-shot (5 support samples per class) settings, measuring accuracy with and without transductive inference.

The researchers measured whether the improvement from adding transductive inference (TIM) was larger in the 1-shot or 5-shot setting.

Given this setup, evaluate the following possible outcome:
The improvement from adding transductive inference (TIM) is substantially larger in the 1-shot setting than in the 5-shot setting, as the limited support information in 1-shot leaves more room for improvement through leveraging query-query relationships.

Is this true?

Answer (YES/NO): YES